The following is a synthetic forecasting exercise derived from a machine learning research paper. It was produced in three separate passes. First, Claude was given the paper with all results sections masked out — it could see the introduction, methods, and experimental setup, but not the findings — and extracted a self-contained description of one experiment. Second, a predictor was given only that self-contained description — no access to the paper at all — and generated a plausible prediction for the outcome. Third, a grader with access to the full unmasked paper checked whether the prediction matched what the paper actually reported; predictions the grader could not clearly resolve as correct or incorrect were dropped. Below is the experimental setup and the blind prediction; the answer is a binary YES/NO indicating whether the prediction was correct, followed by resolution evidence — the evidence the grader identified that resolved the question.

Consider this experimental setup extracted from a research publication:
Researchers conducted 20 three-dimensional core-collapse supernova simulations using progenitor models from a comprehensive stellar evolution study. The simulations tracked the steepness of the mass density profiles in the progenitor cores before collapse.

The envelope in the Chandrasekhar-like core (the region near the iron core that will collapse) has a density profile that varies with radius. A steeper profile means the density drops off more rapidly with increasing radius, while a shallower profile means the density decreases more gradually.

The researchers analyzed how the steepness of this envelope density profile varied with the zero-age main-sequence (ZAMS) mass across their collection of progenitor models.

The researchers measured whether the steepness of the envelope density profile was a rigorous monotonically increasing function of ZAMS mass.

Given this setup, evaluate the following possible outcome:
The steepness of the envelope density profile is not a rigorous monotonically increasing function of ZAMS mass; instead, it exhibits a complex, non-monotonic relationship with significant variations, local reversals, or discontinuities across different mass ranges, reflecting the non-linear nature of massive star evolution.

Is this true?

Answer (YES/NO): NO